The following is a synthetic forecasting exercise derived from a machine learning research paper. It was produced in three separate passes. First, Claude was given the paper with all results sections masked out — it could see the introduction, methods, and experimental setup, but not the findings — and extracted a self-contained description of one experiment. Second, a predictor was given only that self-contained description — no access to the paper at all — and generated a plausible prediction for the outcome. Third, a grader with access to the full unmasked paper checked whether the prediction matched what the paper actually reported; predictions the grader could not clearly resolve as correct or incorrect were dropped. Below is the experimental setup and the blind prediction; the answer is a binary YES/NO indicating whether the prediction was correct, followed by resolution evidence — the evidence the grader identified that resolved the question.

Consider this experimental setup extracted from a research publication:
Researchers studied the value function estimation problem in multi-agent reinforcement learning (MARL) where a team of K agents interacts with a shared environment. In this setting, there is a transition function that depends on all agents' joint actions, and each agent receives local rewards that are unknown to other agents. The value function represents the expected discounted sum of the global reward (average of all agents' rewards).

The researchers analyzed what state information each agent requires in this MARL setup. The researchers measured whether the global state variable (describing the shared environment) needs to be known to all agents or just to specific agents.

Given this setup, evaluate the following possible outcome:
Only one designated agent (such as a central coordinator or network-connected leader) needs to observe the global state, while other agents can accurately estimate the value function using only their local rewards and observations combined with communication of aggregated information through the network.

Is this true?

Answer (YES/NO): NO